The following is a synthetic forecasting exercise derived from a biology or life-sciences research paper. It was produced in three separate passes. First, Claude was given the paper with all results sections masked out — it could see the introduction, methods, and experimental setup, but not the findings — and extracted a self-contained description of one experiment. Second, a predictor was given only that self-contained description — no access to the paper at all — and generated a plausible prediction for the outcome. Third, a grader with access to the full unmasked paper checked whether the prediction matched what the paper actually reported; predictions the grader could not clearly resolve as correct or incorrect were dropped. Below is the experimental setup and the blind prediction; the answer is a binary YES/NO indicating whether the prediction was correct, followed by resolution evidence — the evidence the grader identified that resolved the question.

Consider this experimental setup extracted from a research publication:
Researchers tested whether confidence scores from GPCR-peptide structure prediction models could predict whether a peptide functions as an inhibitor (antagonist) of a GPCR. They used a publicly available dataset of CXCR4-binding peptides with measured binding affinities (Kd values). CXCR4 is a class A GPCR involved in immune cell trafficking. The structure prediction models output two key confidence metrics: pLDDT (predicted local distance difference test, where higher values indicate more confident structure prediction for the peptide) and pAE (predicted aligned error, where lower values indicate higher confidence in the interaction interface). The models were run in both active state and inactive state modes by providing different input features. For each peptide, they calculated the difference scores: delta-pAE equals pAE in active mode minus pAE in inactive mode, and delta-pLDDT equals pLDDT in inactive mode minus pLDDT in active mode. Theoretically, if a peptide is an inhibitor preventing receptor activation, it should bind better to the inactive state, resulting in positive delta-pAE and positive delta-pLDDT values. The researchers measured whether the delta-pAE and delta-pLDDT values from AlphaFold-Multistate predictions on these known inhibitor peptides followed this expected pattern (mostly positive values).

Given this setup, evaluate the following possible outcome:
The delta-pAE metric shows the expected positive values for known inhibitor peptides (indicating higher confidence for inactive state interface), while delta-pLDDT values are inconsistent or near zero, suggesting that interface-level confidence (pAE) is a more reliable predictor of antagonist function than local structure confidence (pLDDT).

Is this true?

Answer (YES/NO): NO